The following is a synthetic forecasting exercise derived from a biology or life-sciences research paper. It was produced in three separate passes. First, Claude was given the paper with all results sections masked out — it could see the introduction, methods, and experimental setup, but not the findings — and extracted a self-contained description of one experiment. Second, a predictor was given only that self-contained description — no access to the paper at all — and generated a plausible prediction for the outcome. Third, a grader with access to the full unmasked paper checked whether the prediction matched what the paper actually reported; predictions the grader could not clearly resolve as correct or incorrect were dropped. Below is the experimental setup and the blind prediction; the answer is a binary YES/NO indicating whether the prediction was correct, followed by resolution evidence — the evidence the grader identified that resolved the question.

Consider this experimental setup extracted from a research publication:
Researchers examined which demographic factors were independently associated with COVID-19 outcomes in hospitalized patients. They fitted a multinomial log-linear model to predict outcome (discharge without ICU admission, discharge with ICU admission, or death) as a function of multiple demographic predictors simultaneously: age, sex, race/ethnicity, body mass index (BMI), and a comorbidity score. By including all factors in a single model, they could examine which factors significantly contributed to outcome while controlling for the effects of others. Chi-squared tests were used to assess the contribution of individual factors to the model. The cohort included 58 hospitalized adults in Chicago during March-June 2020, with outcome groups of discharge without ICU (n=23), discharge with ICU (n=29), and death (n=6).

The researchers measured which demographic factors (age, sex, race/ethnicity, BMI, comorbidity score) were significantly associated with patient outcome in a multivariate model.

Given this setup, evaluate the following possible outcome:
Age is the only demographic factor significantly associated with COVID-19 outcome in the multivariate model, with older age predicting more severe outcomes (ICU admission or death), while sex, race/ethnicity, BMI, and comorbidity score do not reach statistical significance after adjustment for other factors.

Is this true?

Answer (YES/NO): NO